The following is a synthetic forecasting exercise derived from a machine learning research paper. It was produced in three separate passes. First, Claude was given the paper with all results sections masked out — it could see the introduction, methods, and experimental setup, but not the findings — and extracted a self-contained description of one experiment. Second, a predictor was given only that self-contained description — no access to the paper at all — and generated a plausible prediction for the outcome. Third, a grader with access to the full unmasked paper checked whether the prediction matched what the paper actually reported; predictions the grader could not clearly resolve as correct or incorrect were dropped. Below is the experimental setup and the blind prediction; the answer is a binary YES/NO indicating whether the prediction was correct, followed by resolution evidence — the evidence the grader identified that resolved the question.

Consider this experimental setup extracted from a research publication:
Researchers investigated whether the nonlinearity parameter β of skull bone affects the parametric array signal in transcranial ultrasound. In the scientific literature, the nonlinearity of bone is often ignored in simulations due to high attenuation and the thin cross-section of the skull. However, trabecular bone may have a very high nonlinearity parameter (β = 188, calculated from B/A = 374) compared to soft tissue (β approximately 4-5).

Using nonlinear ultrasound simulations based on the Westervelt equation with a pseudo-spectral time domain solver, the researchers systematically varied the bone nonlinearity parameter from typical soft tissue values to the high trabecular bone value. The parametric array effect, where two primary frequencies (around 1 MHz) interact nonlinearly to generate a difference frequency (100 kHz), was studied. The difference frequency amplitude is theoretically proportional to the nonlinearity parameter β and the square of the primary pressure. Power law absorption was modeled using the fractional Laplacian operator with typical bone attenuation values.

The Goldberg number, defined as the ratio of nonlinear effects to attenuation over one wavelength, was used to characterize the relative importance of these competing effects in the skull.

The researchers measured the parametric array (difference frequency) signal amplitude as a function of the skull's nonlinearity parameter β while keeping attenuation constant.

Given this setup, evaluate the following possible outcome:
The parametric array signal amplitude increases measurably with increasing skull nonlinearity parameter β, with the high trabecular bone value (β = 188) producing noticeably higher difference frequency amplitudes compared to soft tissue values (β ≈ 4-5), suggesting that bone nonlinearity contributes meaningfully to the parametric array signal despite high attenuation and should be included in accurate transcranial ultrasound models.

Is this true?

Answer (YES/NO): YES